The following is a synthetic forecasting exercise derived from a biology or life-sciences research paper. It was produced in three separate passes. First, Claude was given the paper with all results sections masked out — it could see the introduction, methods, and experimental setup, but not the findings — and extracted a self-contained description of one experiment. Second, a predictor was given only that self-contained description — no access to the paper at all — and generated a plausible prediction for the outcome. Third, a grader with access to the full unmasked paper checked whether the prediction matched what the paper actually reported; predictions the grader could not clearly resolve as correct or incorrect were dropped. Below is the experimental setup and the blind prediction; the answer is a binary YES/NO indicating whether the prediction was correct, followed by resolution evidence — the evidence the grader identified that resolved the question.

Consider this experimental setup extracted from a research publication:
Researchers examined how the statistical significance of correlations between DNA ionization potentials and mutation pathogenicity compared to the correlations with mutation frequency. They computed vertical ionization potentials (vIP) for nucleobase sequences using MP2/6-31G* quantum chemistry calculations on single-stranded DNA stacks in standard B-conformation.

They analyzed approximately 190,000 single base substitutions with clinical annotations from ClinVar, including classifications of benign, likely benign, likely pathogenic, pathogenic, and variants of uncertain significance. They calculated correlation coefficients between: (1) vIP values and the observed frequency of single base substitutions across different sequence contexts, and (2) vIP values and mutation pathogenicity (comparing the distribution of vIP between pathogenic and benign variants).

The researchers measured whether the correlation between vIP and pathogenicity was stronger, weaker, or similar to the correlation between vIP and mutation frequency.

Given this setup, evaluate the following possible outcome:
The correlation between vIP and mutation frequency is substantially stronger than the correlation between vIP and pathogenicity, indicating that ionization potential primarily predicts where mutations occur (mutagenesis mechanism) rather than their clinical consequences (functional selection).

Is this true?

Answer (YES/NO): YES